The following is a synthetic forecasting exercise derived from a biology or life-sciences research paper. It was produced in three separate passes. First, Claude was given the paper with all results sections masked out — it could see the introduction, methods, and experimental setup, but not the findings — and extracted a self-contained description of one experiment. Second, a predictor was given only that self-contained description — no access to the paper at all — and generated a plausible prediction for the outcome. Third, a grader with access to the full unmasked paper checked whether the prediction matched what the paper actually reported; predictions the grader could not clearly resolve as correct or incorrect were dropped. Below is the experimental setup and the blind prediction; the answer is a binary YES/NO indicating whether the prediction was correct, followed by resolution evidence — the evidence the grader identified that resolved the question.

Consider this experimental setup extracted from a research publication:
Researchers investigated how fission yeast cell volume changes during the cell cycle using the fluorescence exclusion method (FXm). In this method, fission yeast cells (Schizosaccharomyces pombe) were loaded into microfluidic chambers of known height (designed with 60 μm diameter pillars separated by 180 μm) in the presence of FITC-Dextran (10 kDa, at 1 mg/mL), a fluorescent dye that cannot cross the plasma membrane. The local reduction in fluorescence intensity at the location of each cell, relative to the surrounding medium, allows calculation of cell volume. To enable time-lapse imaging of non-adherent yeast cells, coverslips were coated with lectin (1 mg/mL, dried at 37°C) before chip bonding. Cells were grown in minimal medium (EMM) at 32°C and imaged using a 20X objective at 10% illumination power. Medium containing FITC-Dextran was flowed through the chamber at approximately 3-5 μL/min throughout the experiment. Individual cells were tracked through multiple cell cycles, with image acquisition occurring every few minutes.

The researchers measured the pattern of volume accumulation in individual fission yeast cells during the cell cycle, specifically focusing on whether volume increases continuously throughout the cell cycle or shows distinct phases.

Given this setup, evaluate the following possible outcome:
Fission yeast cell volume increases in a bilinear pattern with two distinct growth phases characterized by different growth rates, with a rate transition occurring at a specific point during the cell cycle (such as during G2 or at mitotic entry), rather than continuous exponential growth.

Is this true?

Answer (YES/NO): NO